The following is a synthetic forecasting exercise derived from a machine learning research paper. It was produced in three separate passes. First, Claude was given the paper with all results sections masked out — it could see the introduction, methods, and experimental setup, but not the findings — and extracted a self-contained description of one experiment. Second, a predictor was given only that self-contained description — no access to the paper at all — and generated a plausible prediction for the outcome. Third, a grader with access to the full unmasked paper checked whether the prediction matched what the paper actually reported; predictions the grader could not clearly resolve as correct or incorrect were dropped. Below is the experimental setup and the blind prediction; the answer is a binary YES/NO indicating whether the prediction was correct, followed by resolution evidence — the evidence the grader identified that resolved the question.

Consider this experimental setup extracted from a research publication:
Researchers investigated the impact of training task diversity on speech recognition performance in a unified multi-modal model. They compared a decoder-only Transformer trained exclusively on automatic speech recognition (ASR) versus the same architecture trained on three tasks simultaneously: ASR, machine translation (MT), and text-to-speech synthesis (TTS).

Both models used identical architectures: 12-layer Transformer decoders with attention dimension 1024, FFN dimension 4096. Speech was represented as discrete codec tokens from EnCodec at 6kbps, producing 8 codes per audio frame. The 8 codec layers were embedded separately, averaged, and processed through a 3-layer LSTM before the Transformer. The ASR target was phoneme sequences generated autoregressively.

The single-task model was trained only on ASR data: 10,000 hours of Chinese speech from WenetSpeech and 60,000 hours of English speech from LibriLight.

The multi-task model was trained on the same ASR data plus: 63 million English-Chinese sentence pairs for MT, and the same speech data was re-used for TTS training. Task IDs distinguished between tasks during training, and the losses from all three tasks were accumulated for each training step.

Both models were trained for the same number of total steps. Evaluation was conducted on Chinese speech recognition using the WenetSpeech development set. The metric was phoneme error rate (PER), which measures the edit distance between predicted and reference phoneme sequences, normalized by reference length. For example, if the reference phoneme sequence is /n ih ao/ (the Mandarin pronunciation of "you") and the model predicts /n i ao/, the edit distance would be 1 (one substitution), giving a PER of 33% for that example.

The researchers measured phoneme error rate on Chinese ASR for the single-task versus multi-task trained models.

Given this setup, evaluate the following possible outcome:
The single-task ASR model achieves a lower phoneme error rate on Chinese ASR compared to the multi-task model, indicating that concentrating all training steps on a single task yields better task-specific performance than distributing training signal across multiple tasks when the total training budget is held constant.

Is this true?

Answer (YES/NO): YES